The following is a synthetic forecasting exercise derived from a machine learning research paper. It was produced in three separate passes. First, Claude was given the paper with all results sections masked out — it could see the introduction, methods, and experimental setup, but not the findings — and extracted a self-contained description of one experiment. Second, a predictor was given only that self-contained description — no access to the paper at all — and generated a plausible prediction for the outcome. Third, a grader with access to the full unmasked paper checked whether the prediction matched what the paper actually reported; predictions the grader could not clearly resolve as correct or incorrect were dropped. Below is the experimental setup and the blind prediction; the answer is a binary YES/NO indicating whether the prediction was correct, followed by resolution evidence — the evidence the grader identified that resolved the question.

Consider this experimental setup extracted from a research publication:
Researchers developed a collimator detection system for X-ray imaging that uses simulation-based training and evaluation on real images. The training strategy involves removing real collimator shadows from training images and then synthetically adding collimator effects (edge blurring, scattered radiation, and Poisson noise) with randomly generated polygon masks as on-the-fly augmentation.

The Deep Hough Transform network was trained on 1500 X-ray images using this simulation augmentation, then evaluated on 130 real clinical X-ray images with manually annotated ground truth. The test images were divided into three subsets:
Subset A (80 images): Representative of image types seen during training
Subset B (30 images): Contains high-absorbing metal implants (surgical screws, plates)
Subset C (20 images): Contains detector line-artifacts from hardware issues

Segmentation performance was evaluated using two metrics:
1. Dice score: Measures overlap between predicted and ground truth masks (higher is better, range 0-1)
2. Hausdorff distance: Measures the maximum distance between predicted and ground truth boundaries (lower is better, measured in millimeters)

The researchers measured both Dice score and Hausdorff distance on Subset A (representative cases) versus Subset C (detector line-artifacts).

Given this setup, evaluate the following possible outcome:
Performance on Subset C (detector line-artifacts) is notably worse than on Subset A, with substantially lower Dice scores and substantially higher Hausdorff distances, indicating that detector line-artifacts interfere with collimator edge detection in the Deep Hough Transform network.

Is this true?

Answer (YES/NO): NO